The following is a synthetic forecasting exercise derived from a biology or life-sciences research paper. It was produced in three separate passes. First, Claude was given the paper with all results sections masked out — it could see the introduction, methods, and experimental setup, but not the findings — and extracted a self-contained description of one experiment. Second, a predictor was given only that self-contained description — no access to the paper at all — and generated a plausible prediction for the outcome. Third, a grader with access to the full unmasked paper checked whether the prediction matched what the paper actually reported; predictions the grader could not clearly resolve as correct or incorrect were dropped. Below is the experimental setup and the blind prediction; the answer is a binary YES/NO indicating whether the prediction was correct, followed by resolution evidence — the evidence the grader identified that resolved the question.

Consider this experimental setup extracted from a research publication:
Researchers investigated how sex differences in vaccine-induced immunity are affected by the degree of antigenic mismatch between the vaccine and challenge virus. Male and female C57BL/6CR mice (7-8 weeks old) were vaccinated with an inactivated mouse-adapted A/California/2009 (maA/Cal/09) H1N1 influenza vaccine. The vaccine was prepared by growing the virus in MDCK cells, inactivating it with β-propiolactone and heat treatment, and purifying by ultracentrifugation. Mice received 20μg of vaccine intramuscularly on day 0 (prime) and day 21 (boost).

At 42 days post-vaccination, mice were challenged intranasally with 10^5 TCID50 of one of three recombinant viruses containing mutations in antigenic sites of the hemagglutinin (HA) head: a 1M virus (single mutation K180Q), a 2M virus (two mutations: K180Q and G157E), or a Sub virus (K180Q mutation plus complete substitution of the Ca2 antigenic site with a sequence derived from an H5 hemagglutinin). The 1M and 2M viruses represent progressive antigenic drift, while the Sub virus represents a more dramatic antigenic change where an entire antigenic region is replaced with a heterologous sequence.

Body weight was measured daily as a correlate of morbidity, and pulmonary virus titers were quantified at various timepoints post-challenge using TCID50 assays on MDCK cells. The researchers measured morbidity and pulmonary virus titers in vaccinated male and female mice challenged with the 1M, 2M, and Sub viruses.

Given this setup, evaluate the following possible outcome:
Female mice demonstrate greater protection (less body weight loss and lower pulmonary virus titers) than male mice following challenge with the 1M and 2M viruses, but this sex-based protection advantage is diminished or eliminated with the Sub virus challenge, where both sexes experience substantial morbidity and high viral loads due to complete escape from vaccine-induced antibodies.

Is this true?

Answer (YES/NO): NO